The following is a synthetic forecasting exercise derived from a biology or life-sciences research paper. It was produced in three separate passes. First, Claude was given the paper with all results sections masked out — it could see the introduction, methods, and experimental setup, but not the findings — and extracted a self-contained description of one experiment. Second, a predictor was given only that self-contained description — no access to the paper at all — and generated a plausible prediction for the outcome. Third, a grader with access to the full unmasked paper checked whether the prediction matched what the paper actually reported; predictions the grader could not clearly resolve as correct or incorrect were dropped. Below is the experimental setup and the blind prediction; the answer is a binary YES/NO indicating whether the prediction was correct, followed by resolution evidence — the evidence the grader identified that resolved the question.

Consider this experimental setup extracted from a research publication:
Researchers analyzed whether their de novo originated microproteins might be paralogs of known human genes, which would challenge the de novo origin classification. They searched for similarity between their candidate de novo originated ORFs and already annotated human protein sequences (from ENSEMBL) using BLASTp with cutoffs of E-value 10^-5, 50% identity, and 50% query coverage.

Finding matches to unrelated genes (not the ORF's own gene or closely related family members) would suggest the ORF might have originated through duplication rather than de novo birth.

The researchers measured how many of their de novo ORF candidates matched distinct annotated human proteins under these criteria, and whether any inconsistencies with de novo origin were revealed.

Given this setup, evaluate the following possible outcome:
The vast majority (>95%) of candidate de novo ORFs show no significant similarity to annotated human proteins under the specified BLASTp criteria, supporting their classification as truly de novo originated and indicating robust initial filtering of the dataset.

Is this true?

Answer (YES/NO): YES